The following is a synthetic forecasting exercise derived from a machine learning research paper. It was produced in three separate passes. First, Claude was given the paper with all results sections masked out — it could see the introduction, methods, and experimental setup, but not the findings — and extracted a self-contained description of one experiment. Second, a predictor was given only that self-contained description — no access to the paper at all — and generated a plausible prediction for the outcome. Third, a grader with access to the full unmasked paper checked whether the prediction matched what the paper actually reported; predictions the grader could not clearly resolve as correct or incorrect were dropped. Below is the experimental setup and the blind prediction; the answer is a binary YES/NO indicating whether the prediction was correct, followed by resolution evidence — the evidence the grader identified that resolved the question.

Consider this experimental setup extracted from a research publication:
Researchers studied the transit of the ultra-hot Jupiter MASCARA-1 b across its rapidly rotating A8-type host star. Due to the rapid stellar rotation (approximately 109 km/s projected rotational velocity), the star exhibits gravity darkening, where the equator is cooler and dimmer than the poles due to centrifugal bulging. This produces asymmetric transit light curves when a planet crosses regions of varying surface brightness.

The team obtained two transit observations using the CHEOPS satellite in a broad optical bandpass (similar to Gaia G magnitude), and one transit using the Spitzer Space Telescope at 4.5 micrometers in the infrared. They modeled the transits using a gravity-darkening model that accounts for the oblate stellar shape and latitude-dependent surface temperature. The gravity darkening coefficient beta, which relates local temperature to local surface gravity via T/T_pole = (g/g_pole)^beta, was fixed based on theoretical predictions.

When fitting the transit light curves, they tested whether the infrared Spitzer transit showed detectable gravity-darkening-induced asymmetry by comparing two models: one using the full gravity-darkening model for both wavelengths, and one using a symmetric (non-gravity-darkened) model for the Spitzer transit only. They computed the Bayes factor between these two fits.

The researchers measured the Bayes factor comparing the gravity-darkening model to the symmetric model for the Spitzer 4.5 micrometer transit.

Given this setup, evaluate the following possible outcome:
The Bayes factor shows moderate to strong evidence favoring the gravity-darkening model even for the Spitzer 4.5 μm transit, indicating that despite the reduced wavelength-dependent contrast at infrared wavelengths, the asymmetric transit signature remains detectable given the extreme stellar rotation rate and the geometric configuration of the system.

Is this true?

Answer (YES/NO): NO